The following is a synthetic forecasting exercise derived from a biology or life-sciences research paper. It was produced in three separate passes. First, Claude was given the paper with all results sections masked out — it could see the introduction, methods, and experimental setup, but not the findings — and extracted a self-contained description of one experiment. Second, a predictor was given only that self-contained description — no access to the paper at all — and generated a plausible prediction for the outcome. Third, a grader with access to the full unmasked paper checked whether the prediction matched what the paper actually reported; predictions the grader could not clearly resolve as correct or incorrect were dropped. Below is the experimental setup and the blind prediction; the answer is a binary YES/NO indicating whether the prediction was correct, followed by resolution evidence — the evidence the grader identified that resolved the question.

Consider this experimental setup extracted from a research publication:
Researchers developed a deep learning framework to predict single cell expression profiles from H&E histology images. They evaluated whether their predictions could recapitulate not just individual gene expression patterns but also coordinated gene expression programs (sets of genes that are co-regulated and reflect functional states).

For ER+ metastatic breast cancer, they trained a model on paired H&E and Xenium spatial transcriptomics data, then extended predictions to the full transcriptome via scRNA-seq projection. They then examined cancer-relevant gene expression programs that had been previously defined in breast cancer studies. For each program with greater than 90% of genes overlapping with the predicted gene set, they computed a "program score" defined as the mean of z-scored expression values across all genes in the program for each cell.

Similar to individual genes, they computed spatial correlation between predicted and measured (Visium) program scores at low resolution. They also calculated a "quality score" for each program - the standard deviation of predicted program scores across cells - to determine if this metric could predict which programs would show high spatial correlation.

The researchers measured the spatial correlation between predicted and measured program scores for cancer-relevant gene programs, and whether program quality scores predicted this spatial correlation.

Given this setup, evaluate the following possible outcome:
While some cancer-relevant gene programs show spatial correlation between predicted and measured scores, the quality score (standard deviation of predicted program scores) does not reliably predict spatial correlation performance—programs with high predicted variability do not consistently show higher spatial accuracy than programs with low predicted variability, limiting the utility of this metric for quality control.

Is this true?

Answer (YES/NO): NO